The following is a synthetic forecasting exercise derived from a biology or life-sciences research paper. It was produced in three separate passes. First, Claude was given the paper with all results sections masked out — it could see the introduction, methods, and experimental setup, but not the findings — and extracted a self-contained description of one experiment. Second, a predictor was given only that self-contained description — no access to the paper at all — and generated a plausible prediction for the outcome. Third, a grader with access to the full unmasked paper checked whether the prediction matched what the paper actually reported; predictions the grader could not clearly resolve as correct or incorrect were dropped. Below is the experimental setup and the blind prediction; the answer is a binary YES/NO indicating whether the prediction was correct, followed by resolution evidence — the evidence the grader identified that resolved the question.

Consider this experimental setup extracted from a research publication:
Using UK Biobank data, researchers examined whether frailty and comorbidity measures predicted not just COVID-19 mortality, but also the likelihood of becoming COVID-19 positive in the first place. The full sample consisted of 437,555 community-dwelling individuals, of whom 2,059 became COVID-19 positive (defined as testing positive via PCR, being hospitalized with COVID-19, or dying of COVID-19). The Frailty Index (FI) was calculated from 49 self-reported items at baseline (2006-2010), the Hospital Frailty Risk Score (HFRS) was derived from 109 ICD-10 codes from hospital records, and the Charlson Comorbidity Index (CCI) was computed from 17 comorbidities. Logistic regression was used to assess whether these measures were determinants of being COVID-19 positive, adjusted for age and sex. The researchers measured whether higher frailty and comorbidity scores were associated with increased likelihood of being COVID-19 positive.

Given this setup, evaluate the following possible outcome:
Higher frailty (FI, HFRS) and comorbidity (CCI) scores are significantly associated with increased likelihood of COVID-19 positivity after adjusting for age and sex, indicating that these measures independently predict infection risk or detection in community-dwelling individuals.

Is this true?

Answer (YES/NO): YES